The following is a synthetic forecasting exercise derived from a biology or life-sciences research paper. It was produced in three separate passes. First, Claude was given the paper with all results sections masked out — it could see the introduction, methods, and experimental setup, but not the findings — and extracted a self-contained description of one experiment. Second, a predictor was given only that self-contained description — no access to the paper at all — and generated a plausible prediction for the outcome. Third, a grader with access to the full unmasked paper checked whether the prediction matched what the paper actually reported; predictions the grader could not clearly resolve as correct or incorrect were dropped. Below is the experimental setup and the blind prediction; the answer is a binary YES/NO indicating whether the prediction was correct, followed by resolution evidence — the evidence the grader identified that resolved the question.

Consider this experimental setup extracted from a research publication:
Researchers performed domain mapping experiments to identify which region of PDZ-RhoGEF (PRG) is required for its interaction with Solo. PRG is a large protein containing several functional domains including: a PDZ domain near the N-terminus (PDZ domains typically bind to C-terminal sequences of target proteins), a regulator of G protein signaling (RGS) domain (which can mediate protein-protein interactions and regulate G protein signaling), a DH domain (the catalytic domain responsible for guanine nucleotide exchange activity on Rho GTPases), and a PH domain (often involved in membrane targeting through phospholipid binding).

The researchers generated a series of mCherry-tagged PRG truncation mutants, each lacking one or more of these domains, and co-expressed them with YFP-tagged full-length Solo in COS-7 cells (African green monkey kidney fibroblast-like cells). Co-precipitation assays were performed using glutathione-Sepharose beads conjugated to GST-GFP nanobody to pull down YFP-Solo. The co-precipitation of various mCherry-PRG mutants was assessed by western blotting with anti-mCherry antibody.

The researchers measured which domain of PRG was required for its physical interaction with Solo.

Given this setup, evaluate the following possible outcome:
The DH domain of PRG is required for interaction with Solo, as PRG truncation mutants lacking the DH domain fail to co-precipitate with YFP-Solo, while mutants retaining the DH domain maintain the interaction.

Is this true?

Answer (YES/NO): NO